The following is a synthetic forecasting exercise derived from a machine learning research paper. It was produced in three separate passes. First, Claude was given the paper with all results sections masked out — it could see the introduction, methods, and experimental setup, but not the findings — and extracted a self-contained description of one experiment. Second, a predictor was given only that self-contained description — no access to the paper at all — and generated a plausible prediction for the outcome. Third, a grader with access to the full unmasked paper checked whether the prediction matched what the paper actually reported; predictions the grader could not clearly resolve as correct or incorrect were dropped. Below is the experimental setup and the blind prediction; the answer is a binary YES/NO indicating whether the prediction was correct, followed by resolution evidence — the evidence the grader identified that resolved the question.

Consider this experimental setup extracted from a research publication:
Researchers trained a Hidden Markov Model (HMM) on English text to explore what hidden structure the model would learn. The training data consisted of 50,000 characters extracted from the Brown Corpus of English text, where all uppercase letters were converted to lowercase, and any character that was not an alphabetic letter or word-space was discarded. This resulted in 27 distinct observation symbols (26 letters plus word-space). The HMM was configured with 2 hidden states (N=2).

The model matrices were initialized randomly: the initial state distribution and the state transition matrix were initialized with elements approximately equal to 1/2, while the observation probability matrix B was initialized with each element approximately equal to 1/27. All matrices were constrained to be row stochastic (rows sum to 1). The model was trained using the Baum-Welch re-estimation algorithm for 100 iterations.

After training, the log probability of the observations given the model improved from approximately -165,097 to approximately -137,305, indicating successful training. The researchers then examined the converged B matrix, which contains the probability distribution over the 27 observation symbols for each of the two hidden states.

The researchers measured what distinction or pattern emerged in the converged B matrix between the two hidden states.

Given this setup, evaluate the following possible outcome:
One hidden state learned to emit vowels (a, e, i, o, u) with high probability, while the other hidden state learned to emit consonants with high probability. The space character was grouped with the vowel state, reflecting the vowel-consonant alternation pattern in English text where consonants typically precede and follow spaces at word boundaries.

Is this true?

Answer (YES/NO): YES